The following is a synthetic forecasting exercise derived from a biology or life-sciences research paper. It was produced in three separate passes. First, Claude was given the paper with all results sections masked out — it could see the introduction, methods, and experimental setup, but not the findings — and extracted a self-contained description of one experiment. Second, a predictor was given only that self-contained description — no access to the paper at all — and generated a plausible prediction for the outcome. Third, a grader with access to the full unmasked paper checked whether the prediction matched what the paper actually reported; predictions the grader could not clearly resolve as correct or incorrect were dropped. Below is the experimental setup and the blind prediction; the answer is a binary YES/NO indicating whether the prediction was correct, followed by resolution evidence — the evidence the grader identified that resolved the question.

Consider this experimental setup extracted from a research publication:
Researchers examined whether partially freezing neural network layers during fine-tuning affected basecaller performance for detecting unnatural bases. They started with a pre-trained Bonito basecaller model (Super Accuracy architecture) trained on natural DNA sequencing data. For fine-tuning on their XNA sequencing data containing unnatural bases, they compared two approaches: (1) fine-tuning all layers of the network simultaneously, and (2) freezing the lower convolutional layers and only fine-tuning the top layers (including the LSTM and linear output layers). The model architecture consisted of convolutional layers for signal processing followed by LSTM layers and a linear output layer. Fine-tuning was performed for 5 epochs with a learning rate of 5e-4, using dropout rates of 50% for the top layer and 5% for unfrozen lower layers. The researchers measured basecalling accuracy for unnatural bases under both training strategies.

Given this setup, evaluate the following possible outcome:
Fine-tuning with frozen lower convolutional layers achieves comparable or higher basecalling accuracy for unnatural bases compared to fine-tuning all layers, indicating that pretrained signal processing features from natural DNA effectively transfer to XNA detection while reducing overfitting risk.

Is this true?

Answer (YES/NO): YES